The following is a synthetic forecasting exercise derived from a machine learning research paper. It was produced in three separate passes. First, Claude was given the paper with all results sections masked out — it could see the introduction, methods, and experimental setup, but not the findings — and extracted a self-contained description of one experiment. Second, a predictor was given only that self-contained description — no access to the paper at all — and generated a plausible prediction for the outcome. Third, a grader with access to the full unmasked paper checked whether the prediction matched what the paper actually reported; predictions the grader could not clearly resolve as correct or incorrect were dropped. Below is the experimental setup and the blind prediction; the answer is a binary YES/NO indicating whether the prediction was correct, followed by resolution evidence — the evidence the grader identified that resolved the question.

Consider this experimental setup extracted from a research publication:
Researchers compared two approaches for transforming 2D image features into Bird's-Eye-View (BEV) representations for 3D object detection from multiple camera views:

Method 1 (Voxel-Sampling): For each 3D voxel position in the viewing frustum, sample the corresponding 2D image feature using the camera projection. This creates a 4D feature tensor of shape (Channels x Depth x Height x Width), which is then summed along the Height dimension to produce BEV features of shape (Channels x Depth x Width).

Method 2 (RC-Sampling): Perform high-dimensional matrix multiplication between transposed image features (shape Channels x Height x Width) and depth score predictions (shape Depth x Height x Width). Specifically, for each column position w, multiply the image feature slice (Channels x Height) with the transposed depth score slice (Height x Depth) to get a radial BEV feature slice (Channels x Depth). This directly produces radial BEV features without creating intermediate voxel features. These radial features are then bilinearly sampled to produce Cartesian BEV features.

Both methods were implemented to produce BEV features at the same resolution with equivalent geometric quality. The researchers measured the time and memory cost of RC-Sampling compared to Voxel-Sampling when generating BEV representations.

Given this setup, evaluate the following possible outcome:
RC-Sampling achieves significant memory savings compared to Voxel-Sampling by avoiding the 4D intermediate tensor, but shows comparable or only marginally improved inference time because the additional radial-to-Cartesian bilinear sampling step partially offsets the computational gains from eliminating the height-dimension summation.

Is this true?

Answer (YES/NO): NO